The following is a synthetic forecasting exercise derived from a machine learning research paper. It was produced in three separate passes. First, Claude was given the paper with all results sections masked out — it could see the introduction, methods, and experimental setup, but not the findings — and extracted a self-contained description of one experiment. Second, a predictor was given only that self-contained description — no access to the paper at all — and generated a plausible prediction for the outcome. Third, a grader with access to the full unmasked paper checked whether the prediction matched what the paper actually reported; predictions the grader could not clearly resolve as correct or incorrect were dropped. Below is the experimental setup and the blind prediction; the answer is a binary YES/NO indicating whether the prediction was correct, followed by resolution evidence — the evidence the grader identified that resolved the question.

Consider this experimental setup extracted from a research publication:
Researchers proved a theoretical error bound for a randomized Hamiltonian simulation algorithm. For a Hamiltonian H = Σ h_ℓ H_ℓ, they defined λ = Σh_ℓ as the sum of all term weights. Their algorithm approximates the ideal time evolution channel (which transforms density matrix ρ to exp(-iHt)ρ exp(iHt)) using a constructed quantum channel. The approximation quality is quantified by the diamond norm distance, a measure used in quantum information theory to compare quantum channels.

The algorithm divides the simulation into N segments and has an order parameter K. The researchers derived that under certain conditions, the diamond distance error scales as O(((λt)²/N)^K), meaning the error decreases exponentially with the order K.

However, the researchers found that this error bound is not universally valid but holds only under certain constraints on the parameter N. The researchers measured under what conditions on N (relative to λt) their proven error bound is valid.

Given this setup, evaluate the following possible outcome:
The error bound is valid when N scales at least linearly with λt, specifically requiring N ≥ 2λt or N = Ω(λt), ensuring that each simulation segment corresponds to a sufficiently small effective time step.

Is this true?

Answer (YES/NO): NO